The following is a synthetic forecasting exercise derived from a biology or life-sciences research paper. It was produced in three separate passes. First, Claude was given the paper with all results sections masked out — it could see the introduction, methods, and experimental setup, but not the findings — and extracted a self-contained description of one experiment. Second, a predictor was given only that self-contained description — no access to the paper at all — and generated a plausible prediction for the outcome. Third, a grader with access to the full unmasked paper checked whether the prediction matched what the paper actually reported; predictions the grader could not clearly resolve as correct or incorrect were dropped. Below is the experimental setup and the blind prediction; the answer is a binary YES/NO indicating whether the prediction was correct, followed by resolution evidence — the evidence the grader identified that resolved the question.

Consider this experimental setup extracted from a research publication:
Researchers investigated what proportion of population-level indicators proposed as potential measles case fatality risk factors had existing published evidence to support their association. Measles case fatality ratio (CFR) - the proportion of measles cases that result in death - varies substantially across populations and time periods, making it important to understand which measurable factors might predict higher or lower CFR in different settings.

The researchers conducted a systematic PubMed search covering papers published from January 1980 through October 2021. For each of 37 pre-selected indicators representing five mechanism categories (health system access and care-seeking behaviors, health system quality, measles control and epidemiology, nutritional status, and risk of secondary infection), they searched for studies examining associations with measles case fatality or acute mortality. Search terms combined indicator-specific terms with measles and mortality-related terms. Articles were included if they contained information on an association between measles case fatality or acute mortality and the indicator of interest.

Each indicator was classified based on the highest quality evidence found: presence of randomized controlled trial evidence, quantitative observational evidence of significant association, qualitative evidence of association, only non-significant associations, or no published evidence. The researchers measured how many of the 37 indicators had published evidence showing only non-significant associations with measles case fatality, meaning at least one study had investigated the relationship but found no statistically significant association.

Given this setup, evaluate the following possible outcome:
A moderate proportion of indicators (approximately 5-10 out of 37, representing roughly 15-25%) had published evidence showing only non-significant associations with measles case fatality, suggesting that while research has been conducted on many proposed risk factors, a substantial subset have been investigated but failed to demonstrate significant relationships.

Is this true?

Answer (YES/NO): NO